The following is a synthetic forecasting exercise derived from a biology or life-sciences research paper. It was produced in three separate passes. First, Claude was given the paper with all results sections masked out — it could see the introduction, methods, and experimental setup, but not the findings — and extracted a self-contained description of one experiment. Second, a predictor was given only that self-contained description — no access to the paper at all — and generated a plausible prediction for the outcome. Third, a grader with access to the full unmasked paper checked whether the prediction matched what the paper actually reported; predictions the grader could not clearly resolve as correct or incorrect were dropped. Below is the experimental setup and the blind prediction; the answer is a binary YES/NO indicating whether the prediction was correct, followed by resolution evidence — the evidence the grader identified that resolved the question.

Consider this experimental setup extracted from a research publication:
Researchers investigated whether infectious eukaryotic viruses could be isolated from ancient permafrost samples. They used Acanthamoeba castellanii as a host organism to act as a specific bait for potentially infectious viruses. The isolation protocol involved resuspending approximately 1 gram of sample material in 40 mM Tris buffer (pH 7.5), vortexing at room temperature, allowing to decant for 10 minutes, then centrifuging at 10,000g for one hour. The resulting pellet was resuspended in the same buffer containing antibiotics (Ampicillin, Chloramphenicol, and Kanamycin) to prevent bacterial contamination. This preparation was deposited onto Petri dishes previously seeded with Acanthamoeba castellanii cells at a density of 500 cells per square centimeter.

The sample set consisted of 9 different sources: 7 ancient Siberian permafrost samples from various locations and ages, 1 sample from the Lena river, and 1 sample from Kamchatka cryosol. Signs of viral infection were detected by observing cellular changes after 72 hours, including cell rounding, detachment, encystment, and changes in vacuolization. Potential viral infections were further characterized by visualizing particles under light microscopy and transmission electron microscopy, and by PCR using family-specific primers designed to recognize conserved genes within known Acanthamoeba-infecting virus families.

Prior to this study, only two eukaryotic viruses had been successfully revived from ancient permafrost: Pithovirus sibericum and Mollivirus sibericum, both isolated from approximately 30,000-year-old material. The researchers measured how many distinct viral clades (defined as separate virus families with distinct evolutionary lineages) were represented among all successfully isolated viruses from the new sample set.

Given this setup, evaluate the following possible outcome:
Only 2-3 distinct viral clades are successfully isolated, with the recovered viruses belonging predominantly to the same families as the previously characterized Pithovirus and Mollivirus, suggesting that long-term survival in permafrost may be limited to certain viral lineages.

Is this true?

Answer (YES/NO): NO